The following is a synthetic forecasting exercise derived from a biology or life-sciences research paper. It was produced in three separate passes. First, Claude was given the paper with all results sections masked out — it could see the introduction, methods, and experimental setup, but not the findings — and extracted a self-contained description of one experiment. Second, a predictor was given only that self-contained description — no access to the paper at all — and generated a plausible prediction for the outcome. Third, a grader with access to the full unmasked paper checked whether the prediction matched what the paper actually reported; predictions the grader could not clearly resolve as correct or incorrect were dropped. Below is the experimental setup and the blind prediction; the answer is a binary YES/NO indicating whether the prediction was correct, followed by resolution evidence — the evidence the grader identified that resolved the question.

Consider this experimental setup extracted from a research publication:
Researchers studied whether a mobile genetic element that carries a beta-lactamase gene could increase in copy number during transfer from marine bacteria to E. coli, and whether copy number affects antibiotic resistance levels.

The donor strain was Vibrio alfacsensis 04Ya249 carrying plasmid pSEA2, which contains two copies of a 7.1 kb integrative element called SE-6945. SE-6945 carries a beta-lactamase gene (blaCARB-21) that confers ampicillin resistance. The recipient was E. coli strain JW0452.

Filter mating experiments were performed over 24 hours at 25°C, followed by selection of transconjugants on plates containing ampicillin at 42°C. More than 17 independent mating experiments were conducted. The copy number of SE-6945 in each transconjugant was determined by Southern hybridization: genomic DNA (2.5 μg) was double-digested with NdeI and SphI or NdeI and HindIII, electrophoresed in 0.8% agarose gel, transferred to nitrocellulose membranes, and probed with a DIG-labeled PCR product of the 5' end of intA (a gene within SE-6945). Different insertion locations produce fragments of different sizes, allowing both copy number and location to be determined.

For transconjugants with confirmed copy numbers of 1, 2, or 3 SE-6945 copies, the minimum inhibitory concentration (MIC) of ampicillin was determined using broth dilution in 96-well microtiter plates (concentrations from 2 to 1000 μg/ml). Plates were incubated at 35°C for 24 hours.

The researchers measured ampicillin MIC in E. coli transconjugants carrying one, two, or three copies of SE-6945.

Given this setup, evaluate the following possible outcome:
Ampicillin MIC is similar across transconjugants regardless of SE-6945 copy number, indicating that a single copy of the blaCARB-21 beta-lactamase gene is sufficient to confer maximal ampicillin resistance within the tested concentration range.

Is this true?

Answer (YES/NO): NO